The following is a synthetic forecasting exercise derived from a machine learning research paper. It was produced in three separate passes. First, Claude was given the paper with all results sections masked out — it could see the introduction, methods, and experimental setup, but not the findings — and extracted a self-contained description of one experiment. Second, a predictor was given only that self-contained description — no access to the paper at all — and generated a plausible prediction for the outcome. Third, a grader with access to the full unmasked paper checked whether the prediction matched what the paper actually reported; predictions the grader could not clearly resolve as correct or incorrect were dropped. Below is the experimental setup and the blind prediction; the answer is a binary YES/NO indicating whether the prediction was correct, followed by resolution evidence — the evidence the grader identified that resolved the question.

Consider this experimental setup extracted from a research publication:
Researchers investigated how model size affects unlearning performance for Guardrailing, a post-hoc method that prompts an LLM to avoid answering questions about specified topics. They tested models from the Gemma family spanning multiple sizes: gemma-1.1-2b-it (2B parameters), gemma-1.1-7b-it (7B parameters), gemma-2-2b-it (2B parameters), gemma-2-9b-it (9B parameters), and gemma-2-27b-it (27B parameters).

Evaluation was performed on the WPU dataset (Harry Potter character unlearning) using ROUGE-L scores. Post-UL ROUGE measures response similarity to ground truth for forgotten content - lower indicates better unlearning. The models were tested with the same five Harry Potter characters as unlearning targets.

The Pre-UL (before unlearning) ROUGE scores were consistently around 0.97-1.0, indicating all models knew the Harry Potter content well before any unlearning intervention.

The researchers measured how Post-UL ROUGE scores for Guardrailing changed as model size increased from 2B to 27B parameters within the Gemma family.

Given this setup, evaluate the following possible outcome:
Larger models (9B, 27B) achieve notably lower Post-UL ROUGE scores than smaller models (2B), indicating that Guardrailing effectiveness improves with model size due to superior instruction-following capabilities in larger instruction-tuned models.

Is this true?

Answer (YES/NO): YES